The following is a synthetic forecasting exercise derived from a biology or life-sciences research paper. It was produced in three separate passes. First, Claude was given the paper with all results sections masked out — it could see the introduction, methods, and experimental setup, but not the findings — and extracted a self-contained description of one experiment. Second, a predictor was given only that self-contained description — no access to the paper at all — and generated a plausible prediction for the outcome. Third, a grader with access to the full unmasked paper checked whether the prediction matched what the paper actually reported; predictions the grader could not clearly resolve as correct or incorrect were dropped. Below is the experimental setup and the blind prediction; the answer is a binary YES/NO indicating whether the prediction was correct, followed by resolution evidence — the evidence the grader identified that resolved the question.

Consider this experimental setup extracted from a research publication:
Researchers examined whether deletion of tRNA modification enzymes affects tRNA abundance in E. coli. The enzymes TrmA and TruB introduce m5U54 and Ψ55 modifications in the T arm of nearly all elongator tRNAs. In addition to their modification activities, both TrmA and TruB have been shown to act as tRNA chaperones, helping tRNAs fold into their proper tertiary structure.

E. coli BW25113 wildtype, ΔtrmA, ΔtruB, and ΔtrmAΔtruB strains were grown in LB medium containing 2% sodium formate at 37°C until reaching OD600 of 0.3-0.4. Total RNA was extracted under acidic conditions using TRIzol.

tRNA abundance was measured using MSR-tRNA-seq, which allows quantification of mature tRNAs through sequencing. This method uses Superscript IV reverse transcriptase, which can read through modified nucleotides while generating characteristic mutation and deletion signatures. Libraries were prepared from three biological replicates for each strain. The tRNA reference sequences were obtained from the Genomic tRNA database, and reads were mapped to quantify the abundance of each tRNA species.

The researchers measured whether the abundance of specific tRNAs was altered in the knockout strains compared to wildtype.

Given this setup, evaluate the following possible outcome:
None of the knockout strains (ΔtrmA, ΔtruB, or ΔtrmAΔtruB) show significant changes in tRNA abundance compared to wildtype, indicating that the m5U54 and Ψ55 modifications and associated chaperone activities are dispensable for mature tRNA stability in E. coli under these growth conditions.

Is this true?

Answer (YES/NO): NO